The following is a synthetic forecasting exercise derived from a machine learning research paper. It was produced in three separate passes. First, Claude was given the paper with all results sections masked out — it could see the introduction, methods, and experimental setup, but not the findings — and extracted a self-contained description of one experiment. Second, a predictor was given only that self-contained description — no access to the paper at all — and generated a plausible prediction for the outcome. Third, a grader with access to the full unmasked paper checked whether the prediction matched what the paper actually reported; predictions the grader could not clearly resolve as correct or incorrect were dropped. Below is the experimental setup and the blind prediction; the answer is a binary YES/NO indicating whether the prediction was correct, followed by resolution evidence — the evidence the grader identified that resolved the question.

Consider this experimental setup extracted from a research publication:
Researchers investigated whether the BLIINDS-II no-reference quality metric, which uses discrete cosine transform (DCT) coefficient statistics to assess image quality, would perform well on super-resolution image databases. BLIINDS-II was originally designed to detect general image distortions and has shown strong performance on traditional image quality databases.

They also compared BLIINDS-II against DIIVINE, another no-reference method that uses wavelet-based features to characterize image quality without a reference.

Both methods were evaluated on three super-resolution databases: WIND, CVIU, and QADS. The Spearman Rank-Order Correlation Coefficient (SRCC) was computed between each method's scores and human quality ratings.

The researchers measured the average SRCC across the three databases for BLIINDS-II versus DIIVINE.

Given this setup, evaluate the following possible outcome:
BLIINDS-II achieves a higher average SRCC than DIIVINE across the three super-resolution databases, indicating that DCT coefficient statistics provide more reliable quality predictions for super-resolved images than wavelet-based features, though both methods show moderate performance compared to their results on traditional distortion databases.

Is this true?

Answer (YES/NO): NO